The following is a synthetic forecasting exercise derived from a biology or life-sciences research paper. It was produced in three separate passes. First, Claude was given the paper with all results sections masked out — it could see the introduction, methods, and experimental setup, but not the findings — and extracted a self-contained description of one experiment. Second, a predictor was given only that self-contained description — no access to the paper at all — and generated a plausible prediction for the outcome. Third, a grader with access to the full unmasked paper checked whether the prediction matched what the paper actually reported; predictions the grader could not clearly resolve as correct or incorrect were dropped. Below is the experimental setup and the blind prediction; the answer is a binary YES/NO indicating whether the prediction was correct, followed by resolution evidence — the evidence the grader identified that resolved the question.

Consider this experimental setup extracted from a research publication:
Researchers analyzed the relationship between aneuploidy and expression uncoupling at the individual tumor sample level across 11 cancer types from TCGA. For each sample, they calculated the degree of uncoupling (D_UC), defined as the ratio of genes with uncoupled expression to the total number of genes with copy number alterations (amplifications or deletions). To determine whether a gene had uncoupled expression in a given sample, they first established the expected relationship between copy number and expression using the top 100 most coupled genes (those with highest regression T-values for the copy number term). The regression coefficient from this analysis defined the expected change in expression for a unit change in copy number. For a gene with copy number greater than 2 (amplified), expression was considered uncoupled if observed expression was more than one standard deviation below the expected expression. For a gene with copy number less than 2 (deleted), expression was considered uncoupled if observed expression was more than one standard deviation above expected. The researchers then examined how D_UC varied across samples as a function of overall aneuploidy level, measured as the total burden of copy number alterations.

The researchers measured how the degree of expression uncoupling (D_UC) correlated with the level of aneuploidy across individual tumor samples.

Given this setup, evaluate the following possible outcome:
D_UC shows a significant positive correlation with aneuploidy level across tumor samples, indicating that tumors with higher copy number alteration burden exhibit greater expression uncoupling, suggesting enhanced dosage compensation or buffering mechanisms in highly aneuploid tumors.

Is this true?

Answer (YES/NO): YES